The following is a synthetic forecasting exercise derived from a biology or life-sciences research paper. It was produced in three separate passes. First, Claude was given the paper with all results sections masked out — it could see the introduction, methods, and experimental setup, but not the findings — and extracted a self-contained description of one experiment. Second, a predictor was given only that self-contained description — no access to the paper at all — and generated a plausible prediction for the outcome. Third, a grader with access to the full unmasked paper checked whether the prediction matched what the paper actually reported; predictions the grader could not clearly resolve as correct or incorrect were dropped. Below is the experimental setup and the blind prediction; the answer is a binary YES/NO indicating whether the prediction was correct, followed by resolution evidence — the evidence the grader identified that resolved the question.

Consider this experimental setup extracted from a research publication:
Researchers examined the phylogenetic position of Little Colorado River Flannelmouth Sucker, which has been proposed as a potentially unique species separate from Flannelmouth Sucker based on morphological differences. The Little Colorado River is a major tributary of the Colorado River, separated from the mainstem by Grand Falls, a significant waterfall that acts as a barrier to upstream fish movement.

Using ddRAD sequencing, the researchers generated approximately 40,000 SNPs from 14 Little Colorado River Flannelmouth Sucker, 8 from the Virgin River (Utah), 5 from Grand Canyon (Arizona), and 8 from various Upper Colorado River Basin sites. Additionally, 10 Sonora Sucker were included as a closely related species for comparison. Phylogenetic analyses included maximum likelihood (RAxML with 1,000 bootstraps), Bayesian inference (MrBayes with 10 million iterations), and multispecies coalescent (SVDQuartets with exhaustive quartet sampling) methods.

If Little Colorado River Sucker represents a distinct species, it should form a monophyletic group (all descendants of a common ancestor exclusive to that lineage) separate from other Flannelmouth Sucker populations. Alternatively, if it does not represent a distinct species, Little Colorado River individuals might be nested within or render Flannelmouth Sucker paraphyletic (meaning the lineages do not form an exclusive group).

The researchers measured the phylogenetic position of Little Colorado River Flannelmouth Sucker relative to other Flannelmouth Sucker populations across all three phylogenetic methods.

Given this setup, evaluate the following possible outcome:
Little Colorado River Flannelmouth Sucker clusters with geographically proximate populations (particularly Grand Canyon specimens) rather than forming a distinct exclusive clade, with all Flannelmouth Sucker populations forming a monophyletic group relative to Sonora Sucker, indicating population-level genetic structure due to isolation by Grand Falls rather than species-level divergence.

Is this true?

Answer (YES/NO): NO